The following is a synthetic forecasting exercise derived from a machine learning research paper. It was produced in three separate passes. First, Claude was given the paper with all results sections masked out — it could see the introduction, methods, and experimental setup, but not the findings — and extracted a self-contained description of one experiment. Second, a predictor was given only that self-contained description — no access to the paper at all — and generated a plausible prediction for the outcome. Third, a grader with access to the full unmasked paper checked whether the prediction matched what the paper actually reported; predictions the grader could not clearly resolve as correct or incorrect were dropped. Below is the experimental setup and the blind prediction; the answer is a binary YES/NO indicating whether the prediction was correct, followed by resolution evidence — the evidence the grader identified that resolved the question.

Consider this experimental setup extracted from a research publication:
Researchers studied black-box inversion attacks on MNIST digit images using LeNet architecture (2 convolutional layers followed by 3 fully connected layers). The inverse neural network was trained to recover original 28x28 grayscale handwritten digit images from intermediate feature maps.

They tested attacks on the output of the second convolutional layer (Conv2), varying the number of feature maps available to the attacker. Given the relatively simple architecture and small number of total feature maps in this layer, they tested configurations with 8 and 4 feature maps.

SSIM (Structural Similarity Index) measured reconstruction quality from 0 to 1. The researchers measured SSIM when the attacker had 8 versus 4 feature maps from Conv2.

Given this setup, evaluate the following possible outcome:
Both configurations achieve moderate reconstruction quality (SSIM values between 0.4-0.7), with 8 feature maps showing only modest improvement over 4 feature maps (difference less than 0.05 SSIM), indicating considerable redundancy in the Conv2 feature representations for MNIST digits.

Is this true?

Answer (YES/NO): NO